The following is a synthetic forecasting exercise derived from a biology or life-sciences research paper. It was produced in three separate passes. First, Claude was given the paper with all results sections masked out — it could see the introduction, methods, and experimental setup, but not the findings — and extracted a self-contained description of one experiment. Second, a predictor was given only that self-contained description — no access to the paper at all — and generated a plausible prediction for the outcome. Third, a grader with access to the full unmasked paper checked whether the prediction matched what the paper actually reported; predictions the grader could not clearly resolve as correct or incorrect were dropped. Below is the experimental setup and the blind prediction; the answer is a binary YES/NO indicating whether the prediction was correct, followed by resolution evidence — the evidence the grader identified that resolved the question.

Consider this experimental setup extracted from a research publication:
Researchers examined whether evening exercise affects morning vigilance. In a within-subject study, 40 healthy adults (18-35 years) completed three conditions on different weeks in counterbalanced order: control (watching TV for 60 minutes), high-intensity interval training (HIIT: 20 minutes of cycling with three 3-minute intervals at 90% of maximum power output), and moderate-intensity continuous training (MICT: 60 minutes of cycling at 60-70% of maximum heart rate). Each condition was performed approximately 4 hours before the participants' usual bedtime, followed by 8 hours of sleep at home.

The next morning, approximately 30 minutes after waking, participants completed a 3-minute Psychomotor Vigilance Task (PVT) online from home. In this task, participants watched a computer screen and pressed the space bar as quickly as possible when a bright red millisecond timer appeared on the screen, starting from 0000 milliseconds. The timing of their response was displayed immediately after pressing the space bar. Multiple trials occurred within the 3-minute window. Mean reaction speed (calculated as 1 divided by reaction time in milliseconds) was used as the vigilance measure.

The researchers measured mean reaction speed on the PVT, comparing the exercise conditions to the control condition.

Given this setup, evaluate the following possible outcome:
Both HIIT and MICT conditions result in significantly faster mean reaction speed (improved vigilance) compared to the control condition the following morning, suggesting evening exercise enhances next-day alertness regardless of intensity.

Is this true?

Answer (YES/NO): NO